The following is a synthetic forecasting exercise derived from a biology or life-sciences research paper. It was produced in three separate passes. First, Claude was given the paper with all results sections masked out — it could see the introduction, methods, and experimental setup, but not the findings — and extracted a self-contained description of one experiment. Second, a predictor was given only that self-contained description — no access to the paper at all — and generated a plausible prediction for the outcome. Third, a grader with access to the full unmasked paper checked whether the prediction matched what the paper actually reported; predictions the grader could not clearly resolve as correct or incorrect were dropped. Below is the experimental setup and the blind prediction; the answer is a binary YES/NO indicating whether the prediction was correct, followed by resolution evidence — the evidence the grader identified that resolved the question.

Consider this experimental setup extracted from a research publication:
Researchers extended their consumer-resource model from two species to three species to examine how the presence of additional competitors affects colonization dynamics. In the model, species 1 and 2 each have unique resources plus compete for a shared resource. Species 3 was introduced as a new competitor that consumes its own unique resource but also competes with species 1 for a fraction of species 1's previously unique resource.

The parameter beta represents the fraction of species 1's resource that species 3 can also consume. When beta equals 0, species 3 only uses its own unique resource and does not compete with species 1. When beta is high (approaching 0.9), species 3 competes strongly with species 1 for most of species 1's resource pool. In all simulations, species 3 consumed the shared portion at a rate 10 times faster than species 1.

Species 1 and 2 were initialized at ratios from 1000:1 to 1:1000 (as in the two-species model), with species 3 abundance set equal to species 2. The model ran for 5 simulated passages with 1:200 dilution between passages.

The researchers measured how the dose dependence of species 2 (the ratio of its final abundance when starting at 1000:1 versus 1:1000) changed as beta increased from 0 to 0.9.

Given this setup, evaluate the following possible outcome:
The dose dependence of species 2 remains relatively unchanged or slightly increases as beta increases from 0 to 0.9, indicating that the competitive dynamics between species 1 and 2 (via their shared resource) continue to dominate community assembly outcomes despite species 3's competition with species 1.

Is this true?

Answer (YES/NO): YES